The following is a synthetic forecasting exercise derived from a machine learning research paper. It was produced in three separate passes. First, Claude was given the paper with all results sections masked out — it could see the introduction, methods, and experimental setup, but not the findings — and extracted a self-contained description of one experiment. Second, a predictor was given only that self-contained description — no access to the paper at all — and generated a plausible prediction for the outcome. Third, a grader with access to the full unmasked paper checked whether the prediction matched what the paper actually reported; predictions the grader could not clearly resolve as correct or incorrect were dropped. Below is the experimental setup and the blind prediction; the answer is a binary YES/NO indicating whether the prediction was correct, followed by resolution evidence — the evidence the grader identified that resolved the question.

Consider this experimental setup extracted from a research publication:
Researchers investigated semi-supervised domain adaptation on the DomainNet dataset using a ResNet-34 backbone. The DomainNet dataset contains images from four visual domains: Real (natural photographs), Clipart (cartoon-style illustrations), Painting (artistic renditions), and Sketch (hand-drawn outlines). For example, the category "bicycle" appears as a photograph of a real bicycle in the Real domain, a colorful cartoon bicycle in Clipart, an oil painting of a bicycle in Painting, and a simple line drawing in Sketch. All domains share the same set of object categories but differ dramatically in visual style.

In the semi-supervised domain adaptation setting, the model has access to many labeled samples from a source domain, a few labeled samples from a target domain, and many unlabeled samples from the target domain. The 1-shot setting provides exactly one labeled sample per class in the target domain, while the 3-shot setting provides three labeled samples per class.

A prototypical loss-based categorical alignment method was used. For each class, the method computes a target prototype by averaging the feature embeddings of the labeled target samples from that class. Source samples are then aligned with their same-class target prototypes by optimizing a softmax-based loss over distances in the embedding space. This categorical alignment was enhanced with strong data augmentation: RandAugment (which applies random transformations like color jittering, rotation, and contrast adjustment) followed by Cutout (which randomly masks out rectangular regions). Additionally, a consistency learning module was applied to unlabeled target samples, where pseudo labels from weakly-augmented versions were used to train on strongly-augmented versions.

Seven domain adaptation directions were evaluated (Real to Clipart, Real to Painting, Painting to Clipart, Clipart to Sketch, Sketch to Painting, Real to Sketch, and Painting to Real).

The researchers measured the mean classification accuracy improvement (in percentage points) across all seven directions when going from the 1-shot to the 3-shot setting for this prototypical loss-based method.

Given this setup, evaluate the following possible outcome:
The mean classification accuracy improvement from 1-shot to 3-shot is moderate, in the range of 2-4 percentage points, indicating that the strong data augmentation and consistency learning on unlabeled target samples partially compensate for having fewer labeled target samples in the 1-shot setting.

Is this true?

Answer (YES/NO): YES